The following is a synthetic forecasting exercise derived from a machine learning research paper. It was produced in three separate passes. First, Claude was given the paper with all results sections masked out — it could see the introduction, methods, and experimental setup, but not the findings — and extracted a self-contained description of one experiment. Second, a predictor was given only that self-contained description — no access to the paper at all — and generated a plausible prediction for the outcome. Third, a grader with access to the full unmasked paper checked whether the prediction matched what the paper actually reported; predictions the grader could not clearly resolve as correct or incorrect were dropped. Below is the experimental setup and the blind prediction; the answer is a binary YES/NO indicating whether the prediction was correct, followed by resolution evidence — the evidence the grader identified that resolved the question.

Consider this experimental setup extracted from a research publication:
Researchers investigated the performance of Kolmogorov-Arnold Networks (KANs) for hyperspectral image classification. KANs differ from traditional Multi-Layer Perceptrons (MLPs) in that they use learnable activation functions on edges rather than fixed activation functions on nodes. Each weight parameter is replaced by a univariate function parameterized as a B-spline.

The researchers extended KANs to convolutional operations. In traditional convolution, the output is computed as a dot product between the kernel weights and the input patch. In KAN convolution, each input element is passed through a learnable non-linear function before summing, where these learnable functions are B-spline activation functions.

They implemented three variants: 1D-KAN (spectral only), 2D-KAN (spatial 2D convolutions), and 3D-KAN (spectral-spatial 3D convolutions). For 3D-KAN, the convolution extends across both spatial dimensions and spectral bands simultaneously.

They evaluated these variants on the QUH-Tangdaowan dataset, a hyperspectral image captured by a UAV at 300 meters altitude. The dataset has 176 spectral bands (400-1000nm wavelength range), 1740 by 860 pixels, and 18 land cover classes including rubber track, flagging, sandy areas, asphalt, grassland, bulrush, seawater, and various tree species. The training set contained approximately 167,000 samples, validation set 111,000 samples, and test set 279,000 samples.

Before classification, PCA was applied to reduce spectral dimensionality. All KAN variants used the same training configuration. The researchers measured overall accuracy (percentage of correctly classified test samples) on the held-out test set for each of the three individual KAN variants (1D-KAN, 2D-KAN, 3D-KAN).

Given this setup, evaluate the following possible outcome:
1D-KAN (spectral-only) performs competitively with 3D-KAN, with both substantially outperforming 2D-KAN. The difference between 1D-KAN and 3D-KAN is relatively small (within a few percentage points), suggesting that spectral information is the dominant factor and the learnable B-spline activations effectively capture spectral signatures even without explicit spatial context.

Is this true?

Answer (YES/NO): NO